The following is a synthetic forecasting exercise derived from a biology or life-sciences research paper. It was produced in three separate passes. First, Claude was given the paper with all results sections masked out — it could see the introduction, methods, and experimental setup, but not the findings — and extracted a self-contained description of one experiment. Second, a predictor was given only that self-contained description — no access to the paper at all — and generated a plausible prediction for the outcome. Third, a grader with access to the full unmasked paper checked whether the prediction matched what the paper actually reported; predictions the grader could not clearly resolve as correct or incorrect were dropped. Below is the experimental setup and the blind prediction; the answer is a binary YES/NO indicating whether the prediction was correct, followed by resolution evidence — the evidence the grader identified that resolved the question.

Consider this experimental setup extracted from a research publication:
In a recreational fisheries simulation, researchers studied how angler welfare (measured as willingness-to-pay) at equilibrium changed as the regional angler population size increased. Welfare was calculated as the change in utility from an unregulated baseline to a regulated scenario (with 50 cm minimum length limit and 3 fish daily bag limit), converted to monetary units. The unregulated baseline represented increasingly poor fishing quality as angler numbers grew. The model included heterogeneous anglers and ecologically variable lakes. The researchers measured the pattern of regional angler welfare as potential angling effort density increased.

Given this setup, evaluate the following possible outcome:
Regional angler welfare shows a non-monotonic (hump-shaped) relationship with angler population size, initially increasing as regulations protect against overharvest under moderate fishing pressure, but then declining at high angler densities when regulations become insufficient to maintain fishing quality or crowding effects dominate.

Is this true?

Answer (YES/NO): NO